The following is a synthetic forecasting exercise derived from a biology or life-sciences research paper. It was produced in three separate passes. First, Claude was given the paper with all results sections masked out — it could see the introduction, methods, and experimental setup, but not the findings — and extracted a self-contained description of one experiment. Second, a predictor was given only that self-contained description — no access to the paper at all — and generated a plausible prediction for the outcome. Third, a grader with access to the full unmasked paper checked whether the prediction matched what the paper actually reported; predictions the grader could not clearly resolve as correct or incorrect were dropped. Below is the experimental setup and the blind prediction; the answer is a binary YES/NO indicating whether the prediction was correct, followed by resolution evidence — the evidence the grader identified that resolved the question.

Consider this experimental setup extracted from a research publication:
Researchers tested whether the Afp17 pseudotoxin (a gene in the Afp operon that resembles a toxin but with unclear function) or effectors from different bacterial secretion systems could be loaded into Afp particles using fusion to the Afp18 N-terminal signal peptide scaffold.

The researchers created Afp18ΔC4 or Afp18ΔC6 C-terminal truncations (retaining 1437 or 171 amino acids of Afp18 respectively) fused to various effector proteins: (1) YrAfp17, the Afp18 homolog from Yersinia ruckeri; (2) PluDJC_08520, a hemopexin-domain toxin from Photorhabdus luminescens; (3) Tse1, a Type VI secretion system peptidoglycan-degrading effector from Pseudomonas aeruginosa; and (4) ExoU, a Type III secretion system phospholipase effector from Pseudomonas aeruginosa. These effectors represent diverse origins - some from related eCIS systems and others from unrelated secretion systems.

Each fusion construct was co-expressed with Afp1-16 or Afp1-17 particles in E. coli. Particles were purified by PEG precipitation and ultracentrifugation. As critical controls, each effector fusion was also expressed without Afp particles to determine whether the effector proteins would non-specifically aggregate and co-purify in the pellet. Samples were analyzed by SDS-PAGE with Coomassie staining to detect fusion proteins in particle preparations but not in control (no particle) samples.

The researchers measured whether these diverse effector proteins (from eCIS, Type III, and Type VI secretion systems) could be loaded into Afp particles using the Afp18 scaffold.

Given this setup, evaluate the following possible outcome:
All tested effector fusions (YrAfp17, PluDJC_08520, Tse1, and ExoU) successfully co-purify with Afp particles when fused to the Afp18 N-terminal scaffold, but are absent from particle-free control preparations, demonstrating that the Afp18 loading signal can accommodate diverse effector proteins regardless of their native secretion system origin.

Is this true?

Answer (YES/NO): NO